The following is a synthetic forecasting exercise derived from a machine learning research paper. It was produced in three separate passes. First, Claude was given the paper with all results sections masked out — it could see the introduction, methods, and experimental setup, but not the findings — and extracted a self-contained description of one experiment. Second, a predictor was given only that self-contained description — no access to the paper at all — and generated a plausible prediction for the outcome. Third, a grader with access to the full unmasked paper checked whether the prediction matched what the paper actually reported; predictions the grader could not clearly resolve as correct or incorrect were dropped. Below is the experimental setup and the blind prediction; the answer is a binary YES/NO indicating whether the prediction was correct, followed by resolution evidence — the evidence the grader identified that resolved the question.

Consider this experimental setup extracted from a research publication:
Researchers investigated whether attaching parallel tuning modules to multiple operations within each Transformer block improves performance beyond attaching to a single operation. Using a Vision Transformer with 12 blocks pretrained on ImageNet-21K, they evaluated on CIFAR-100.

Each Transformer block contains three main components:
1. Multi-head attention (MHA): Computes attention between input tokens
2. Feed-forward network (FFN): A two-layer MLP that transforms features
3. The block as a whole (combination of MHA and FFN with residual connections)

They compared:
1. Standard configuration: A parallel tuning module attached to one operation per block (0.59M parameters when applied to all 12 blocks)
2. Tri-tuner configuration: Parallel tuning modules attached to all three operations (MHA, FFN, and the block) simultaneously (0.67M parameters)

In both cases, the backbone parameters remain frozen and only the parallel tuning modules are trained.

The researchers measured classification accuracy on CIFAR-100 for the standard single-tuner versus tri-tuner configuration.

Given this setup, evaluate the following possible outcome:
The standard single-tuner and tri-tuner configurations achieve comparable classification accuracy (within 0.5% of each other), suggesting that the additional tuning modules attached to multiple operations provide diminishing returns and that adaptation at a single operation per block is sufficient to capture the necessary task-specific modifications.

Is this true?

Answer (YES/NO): YES